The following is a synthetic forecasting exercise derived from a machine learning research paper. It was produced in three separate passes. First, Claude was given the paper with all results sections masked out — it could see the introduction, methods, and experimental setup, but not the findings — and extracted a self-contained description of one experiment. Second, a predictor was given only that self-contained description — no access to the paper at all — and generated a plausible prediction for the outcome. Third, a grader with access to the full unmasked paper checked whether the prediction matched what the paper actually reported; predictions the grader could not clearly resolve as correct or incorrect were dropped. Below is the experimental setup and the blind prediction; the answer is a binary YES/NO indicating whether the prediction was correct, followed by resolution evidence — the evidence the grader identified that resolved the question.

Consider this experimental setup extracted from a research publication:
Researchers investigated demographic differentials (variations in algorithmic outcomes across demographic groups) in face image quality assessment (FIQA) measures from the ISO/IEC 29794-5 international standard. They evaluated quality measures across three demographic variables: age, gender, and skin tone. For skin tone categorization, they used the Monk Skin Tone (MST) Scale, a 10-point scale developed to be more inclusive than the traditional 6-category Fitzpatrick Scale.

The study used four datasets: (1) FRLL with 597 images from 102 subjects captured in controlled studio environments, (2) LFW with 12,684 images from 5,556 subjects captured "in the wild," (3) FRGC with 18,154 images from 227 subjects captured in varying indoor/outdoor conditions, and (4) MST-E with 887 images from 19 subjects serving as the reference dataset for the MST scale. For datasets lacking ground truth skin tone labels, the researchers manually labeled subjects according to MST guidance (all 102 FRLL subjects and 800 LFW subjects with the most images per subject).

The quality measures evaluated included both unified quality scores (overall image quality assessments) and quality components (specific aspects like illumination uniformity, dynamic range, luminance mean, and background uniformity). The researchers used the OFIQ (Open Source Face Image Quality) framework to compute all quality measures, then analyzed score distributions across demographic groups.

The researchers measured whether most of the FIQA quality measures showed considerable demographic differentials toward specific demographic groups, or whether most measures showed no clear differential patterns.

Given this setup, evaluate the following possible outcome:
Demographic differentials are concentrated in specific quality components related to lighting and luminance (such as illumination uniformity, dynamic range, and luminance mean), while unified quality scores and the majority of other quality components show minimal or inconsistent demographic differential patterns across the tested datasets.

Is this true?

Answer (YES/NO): NO